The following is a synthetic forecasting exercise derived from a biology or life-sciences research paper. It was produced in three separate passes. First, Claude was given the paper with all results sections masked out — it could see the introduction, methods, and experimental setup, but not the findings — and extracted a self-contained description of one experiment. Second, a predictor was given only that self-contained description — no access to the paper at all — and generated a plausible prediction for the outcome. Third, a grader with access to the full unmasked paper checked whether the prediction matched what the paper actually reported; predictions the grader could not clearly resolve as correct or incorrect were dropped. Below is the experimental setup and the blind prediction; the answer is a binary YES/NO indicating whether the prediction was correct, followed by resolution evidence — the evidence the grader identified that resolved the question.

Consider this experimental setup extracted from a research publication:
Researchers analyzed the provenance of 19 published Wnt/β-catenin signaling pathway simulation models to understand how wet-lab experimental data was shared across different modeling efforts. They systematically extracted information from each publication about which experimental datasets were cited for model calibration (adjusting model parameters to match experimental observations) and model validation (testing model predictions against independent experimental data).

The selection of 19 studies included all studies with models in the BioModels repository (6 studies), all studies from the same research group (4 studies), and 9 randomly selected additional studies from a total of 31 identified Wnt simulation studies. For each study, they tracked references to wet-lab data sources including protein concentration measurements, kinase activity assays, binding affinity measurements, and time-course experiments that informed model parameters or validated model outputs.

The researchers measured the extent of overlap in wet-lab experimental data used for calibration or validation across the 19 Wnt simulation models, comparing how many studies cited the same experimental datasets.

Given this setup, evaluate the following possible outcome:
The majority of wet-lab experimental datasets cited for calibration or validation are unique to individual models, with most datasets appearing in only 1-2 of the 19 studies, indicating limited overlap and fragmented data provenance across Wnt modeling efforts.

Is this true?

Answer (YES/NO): YES